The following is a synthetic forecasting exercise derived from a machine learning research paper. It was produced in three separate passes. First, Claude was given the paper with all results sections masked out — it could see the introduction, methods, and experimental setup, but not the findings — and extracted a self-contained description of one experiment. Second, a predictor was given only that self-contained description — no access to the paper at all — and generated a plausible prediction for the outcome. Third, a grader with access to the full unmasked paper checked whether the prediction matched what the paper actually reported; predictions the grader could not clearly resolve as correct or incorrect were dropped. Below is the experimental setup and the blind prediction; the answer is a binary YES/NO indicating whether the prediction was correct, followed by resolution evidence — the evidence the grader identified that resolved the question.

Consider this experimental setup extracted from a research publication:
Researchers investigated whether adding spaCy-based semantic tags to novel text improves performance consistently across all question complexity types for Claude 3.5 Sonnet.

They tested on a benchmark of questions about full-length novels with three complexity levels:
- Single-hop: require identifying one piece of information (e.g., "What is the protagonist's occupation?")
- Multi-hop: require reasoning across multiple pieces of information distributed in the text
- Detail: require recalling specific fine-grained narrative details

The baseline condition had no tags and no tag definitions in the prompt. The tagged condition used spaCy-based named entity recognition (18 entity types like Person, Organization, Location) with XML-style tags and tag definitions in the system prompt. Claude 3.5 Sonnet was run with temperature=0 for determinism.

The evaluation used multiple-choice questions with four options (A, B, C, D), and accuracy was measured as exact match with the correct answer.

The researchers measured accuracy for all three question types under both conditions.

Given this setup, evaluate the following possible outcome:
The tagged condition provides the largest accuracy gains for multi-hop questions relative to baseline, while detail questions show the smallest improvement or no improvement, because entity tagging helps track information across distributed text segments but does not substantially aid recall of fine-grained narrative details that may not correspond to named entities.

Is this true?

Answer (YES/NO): NO